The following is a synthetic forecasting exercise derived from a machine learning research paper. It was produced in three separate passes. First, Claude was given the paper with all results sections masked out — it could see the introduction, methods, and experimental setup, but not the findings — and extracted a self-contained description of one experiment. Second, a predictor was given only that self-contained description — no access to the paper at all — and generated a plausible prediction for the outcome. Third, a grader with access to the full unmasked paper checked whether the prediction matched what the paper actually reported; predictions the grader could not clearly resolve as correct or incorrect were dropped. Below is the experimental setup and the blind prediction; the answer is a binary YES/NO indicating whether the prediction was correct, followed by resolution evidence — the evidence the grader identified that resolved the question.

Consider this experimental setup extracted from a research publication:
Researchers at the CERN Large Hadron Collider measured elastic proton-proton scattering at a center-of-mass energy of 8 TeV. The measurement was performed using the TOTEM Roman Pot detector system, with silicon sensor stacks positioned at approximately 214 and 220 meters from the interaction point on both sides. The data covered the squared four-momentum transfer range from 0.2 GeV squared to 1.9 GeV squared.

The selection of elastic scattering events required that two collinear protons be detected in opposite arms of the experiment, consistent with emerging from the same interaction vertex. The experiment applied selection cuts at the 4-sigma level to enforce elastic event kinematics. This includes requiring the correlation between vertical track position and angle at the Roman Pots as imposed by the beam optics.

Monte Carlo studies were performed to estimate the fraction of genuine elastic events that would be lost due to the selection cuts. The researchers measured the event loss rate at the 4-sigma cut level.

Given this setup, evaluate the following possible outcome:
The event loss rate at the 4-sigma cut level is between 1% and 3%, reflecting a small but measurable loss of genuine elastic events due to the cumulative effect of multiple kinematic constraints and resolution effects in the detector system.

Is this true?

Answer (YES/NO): NO